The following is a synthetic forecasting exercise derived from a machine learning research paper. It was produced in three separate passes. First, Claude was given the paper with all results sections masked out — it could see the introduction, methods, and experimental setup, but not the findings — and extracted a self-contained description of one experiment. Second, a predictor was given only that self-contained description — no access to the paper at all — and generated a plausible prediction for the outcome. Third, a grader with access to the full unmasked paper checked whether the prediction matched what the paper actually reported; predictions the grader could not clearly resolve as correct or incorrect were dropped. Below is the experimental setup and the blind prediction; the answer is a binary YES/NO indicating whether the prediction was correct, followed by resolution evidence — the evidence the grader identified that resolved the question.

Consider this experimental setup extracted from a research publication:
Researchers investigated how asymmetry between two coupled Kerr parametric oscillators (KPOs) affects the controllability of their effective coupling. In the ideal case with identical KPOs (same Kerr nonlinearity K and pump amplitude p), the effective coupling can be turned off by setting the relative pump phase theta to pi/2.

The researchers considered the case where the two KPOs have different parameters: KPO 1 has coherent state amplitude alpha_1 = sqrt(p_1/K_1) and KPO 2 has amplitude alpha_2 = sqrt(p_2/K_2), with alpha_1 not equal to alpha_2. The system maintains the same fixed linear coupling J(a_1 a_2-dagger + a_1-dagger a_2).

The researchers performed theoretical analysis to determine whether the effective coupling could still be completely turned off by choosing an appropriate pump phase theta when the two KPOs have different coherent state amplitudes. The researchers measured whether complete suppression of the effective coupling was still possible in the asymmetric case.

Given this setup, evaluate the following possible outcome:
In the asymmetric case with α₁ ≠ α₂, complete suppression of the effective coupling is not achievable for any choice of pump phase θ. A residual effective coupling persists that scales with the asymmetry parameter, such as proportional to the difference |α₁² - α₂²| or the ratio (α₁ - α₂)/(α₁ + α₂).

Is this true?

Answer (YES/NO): NO